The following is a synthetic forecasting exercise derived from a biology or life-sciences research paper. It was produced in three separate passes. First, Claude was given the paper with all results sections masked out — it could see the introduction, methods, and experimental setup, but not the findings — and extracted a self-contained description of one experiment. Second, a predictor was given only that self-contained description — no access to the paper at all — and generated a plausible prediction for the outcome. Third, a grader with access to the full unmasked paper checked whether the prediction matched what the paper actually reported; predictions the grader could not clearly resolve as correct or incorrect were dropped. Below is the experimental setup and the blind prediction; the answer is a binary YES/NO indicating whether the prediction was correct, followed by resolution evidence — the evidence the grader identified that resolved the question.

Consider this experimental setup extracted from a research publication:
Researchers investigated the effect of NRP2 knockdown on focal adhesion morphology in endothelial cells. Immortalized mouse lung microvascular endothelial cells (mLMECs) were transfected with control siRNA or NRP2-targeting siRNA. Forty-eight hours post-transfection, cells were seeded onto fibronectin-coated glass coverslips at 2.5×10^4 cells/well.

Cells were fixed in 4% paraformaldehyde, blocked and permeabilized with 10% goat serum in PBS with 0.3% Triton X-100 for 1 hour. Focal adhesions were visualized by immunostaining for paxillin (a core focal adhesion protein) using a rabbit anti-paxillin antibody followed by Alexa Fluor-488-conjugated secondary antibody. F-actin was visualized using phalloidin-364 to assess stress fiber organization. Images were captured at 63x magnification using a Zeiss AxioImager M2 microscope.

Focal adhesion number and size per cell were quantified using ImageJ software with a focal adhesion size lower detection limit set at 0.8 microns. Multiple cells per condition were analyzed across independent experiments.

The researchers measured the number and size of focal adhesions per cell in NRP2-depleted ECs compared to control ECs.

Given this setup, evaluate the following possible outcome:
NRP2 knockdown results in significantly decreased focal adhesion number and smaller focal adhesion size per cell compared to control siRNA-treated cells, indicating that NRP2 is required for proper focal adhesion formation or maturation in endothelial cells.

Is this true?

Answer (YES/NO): YES